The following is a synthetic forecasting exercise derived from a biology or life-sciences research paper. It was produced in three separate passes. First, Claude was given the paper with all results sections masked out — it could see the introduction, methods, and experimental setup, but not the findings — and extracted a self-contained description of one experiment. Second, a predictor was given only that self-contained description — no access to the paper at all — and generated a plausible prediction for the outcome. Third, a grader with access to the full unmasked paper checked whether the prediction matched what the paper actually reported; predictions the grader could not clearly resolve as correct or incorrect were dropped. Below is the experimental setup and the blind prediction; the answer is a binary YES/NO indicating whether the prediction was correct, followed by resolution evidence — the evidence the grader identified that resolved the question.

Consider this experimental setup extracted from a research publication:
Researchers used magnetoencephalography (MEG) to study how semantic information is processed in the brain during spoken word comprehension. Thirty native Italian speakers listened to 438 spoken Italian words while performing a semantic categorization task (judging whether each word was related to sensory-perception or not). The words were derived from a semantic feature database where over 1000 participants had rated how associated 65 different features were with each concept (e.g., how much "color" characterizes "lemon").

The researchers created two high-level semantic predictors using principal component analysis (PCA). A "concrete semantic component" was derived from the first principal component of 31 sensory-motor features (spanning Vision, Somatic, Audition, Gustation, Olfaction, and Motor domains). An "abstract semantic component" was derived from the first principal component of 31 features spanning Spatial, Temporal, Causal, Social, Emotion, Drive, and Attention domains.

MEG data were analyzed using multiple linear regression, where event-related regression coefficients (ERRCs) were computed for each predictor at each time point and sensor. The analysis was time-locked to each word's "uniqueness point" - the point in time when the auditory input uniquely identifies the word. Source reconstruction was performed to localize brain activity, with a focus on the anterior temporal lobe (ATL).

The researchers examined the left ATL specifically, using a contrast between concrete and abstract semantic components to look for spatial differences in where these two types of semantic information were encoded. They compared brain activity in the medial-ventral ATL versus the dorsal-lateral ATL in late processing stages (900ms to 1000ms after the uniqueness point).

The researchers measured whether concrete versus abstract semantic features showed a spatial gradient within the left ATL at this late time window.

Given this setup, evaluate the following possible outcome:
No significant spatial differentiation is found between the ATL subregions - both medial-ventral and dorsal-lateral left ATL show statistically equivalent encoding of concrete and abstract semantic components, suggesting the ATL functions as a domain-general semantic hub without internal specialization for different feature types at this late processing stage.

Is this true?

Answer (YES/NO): NO